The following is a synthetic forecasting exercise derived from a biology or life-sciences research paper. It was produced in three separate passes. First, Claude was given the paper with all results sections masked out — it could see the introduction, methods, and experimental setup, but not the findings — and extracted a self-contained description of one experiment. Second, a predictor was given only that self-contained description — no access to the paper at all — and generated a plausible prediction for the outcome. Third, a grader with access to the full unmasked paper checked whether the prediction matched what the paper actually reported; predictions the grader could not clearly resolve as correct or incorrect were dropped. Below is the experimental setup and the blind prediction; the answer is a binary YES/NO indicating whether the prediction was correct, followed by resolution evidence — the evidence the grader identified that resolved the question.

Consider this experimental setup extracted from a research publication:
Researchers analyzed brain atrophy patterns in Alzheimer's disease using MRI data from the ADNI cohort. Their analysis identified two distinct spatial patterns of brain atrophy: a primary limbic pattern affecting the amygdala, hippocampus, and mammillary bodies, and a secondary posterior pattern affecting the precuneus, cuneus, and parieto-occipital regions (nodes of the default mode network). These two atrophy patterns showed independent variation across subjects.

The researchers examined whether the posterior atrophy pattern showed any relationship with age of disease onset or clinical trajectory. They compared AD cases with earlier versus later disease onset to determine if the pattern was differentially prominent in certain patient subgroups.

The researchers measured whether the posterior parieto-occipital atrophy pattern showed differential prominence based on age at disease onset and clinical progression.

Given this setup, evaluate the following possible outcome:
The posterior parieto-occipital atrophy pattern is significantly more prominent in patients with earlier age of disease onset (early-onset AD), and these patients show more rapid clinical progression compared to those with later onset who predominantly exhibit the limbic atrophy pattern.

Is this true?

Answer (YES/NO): YES